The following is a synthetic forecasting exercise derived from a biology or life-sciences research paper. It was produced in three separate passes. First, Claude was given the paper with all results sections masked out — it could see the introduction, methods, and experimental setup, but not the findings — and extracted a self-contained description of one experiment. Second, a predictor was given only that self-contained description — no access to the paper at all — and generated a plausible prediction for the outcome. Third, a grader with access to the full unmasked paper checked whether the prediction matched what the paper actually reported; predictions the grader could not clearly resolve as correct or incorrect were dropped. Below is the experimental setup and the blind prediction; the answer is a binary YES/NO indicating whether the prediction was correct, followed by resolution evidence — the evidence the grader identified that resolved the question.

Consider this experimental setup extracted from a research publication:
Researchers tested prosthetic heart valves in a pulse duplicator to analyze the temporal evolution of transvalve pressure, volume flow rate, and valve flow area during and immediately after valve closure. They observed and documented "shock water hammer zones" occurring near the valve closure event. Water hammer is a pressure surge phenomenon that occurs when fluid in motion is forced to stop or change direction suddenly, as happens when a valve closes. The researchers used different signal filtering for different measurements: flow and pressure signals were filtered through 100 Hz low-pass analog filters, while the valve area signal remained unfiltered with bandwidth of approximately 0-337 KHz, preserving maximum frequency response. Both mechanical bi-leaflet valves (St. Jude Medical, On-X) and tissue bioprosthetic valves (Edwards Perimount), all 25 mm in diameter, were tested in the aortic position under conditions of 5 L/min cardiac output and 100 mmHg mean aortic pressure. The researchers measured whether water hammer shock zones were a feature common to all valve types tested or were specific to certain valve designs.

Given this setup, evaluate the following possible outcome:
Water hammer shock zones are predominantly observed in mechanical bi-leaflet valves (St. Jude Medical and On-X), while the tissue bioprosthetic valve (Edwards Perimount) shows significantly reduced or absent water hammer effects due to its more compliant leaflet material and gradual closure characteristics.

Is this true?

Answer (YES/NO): YES